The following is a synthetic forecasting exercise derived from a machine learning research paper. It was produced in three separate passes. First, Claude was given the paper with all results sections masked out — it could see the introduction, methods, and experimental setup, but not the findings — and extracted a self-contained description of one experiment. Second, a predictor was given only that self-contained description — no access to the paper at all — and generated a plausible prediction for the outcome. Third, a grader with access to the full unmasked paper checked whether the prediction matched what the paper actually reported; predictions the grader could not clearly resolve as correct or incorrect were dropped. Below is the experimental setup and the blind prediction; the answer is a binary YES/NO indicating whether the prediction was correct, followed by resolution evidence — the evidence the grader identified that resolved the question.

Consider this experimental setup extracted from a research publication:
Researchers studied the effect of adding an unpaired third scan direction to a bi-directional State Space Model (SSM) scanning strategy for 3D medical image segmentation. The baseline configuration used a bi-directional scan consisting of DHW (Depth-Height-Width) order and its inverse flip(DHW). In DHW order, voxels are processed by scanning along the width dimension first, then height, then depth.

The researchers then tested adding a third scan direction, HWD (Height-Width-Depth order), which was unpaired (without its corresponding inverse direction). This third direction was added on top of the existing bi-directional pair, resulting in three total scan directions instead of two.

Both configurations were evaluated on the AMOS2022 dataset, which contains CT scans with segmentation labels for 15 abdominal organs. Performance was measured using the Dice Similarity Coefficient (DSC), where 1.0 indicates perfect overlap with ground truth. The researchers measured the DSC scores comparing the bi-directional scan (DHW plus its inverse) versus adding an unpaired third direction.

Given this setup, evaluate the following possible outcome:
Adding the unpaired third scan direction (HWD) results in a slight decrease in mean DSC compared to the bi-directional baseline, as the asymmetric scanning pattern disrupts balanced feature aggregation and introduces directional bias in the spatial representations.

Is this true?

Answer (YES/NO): YES